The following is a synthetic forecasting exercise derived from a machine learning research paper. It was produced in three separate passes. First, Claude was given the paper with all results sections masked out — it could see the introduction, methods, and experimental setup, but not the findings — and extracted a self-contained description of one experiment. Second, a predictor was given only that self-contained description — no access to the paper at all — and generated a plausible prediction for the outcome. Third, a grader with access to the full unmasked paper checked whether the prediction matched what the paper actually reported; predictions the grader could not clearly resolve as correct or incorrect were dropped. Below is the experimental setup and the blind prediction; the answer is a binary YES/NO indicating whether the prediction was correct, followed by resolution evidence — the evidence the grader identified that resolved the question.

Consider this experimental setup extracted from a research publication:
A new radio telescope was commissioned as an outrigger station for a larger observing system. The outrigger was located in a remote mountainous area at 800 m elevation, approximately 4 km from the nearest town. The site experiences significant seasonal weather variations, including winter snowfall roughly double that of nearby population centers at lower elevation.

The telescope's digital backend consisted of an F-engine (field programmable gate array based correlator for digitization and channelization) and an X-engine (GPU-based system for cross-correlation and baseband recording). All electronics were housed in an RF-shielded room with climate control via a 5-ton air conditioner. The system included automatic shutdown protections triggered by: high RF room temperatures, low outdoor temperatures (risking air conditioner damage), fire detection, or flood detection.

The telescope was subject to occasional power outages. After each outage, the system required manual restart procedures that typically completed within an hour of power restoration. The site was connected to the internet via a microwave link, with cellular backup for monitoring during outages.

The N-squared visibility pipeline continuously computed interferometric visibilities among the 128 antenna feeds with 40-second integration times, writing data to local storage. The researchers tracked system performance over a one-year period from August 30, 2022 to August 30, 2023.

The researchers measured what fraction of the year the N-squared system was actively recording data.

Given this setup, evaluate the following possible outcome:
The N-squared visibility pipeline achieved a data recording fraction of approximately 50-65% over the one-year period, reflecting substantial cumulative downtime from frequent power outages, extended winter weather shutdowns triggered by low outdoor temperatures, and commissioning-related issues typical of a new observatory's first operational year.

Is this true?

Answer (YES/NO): NO